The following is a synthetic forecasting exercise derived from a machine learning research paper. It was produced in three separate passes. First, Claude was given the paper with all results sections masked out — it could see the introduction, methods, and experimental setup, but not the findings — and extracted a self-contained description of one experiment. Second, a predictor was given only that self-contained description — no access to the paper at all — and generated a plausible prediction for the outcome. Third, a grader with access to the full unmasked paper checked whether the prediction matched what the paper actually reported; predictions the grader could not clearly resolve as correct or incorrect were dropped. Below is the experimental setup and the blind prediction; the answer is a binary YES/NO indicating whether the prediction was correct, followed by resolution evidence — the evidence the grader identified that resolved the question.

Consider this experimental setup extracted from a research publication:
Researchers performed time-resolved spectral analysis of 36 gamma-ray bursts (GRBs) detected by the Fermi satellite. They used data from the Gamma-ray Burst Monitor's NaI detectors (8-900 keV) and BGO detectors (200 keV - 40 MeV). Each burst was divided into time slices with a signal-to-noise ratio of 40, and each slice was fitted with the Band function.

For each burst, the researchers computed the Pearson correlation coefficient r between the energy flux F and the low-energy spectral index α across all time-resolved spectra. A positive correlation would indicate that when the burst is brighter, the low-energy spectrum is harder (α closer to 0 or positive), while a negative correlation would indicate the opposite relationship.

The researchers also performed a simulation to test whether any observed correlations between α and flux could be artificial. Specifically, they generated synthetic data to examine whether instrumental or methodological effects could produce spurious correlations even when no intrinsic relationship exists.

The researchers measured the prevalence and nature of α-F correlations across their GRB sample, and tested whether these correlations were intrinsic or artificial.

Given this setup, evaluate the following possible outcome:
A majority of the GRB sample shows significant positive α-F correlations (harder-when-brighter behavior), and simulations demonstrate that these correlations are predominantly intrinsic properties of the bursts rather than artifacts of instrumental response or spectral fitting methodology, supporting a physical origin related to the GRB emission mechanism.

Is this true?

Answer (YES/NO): NO